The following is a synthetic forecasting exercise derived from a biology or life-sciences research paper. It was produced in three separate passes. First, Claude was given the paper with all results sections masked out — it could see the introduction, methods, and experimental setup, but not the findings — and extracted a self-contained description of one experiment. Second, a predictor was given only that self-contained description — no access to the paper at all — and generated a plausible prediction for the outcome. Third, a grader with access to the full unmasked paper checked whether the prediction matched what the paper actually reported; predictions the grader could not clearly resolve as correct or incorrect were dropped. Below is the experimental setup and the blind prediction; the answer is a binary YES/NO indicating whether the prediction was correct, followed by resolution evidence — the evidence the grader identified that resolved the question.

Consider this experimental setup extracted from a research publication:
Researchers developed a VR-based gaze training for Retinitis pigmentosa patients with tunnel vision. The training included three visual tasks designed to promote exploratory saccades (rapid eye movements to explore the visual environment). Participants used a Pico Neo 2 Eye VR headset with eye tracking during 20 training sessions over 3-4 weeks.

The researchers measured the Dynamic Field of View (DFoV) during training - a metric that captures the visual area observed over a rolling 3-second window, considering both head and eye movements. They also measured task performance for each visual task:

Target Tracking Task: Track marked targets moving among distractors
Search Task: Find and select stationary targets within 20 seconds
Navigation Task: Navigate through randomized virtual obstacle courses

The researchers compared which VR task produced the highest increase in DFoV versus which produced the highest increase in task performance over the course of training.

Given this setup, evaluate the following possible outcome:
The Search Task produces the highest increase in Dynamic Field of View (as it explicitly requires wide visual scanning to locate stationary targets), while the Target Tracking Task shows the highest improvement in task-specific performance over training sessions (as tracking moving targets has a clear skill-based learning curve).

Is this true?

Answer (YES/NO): NO